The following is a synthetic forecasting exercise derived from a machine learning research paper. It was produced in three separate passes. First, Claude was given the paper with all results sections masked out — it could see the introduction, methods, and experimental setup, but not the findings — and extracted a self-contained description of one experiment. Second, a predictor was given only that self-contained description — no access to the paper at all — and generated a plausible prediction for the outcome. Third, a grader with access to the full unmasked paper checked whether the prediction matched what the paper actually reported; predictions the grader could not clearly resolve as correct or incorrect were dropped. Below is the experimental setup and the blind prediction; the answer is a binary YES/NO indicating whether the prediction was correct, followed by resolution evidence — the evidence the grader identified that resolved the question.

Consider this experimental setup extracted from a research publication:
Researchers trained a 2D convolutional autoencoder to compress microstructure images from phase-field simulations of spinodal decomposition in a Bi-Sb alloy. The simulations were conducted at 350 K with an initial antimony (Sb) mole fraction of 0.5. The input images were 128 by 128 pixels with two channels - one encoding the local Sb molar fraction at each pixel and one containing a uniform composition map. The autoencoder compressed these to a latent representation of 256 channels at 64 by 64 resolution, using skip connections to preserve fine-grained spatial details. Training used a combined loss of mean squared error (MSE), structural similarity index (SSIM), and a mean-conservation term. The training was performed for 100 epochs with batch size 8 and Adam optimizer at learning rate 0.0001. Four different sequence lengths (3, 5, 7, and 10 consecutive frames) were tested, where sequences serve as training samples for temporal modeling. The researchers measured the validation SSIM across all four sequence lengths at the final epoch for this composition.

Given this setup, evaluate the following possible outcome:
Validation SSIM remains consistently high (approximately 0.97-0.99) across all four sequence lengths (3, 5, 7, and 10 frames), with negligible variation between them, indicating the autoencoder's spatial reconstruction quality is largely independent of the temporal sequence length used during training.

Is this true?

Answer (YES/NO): NO